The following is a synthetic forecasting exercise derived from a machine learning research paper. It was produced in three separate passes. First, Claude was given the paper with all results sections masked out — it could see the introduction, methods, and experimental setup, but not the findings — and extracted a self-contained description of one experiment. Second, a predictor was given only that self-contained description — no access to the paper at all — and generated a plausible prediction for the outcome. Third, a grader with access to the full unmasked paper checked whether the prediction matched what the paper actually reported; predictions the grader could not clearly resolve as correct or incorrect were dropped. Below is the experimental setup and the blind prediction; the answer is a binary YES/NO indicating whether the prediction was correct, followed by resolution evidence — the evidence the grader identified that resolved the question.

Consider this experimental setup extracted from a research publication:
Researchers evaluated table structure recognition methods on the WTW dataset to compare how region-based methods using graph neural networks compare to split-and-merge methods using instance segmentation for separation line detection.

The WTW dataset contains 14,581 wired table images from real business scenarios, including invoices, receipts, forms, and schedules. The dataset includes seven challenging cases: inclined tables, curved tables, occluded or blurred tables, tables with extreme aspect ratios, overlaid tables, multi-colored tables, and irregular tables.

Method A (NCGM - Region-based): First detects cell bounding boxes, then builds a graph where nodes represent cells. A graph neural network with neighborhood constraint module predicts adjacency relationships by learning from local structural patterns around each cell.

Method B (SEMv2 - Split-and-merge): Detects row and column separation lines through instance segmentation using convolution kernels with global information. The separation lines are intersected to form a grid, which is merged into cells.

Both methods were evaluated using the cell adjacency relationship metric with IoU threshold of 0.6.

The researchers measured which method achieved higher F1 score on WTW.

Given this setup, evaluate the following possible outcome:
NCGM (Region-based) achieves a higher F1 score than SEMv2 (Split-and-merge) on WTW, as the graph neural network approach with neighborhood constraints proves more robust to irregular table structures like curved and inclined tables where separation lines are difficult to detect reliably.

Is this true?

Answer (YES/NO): YES